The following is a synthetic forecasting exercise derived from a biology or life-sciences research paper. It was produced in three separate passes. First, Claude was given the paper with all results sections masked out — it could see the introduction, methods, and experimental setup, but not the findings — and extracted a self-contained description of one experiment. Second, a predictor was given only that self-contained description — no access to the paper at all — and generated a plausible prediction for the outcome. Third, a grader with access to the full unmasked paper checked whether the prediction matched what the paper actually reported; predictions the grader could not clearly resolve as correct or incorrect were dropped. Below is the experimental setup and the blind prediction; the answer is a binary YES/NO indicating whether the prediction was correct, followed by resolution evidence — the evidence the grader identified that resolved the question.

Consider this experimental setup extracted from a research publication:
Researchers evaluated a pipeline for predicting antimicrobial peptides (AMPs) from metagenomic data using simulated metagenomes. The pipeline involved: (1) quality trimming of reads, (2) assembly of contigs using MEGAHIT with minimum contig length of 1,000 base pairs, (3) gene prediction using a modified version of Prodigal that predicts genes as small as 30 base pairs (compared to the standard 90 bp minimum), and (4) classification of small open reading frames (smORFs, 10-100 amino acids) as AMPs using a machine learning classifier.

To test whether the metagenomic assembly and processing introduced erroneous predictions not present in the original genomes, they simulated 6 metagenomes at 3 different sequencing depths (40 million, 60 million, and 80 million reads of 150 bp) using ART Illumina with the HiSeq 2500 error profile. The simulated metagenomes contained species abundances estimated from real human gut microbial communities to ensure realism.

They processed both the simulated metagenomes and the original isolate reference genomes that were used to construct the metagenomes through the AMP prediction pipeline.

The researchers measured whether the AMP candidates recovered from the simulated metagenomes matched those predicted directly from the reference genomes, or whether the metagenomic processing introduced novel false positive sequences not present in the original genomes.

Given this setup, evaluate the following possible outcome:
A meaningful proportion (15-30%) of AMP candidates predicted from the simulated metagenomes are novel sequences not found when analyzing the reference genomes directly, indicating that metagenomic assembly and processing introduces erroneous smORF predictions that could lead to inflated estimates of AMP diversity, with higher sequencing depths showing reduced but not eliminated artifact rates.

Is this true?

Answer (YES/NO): NO